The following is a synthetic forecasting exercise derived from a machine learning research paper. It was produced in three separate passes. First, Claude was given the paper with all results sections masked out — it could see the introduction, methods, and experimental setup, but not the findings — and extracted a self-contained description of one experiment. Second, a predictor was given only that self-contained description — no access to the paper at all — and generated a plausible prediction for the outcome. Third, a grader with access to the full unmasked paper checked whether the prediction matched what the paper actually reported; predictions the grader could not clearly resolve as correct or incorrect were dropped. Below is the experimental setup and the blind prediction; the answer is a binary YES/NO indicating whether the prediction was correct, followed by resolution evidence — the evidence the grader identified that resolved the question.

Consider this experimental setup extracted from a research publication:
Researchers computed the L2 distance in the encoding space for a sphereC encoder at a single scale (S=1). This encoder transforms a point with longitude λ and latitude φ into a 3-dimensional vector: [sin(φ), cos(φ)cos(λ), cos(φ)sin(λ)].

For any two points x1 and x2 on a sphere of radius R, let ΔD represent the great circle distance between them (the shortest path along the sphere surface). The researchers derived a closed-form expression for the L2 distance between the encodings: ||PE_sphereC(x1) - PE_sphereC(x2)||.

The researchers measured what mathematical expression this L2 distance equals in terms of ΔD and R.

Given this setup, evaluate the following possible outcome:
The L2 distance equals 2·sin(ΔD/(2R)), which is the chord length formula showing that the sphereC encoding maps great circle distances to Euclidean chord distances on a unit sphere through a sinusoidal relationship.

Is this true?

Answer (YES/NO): YES